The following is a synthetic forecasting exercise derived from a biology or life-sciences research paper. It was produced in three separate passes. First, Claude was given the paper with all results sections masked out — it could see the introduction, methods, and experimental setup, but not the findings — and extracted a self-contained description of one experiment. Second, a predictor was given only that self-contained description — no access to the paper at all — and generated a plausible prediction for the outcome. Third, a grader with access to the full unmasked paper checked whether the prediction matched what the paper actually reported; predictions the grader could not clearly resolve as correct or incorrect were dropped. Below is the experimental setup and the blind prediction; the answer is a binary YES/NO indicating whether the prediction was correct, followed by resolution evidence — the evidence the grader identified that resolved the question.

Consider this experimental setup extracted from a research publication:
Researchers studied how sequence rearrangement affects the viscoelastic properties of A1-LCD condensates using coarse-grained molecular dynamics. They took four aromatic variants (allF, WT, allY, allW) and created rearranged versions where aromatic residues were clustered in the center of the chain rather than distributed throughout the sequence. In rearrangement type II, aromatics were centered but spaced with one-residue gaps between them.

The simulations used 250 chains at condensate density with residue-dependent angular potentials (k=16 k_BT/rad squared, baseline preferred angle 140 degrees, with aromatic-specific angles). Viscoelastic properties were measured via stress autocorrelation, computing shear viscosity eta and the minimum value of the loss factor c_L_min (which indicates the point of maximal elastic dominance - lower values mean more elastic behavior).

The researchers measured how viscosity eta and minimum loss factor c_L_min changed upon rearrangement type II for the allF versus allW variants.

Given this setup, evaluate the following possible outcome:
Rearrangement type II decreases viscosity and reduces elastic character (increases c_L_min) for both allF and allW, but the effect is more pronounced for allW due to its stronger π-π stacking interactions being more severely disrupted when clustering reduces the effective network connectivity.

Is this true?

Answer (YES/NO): NO